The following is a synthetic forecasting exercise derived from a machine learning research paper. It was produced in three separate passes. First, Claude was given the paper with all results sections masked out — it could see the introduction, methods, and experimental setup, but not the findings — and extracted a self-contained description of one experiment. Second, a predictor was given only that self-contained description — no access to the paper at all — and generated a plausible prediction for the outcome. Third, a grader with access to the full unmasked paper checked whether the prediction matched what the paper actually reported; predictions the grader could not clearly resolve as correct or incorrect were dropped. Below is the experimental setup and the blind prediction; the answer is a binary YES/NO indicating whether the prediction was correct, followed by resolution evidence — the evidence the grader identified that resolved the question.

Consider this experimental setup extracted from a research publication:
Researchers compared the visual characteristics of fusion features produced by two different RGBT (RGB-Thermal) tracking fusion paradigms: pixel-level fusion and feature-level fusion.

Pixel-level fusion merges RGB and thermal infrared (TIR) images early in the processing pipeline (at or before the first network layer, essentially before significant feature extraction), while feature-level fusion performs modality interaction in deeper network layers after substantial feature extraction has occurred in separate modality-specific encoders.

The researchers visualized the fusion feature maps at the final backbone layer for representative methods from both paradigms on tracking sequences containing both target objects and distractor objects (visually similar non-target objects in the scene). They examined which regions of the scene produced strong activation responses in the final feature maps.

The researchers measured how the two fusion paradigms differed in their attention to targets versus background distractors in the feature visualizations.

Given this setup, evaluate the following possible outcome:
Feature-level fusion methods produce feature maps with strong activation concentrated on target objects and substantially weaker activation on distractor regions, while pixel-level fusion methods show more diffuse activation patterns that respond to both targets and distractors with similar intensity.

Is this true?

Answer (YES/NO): YES